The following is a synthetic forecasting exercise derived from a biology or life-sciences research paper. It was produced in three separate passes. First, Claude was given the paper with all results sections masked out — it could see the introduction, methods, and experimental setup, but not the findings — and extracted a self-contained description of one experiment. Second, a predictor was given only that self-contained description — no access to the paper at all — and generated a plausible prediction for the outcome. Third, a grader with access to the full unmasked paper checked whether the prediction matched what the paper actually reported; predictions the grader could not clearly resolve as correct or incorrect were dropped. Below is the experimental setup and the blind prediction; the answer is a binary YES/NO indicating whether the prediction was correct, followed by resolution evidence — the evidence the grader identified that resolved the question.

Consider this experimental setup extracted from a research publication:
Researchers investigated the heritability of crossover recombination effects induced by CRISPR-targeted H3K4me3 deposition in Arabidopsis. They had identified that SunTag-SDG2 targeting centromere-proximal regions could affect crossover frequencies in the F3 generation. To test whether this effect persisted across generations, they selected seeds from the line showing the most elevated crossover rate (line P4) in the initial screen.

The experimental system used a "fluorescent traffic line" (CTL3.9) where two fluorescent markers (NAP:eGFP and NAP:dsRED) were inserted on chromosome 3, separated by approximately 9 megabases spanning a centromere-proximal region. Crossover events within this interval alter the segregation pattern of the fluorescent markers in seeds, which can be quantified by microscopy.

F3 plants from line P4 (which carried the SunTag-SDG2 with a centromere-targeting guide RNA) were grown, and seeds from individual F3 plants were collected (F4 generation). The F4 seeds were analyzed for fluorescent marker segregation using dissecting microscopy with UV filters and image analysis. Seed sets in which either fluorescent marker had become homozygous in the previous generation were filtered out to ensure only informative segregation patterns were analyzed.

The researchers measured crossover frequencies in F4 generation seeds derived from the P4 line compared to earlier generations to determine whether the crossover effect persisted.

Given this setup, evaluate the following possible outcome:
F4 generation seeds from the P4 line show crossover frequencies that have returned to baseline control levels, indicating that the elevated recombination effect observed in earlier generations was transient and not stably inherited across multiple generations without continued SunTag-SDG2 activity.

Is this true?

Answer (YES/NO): NO